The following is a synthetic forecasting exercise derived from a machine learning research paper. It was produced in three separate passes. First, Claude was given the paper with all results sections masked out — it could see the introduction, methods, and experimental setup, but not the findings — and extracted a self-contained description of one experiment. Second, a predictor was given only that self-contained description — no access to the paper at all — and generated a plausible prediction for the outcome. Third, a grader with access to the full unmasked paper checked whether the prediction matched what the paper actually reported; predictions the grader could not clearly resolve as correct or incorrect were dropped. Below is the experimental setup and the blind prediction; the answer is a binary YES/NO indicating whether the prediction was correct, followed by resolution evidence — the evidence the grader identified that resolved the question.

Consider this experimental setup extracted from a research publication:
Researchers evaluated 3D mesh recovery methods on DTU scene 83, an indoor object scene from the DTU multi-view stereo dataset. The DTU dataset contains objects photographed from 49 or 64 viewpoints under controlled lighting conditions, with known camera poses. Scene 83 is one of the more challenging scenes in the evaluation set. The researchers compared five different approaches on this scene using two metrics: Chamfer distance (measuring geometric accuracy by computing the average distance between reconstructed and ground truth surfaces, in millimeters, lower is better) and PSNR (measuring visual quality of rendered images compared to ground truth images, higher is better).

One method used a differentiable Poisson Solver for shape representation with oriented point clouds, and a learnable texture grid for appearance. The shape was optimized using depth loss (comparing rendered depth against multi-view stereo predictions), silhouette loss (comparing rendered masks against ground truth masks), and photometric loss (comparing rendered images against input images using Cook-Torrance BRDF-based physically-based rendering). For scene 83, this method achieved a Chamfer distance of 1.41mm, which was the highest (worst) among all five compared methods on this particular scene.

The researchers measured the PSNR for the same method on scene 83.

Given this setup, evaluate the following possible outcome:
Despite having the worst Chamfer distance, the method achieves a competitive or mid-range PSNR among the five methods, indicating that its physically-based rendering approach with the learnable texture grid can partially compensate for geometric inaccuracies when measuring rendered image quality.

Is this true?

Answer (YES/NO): NO